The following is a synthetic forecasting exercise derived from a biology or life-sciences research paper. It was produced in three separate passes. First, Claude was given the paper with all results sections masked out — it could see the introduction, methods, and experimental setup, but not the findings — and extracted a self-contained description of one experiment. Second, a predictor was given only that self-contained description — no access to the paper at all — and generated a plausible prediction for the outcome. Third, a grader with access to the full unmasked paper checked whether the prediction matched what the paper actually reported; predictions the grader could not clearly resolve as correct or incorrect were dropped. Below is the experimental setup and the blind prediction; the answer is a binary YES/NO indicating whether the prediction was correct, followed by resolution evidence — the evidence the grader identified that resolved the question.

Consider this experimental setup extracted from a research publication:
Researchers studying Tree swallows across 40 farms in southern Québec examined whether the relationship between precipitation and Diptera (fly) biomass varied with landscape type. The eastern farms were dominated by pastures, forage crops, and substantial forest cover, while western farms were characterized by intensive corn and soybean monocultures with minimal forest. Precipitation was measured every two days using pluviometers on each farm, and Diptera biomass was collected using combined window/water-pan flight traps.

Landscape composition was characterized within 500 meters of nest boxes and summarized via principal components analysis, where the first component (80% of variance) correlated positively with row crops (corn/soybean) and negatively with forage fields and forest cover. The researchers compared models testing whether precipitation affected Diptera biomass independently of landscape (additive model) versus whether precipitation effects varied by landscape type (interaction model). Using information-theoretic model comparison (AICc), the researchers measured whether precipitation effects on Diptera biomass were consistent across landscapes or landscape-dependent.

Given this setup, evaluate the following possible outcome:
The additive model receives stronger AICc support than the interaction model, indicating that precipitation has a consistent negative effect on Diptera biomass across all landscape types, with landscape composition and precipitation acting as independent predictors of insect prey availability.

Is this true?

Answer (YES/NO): NO